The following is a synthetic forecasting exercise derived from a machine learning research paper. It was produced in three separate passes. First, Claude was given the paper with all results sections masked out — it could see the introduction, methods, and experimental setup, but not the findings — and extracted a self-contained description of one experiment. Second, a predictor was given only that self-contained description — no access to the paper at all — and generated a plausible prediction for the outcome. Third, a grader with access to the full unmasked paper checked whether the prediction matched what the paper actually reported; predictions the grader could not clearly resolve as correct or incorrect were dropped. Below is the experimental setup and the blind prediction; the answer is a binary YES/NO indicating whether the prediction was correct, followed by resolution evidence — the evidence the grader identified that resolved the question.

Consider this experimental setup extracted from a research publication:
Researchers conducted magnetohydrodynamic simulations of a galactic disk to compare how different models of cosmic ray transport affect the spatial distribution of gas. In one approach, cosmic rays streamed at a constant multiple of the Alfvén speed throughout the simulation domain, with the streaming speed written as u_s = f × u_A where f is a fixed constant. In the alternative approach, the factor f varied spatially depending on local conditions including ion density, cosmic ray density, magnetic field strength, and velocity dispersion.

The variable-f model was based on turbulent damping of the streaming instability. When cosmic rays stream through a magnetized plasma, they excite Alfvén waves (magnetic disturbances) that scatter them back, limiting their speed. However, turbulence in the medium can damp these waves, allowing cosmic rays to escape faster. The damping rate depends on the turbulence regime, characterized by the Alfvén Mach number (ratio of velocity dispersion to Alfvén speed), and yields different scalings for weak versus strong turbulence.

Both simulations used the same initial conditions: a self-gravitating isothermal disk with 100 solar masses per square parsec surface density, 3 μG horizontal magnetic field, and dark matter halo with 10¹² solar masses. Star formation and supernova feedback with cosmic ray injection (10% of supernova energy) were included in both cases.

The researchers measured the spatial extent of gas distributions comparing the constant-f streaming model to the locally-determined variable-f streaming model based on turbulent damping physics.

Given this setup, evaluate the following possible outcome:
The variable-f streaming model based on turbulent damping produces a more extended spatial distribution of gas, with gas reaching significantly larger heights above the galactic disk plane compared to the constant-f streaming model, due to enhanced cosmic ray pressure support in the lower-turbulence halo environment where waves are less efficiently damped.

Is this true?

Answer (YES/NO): YES